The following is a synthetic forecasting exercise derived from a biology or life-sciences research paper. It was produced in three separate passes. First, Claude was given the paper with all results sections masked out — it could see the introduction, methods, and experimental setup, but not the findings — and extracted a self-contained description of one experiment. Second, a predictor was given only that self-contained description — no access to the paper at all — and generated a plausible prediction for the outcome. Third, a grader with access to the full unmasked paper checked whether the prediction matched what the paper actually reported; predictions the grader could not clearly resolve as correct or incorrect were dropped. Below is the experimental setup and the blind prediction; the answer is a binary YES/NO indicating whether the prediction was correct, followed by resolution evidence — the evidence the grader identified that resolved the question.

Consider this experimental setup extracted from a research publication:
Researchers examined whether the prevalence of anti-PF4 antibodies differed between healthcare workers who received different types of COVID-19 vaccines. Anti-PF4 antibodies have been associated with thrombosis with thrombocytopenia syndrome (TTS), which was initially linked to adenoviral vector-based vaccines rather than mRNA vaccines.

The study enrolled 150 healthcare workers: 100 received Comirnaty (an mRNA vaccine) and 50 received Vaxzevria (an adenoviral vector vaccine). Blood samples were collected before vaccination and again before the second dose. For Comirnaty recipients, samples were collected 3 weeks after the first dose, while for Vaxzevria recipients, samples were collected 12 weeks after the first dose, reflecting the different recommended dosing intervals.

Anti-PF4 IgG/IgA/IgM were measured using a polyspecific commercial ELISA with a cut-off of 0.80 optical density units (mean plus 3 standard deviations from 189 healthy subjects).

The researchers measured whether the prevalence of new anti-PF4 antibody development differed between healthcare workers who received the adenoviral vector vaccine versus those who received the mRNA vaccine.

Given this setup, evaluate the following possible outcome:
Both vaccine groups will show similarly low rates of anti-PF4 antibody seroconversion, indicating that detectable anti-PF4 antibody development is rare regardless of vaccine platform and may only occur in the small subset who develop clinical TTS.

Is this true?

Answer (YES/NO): YES